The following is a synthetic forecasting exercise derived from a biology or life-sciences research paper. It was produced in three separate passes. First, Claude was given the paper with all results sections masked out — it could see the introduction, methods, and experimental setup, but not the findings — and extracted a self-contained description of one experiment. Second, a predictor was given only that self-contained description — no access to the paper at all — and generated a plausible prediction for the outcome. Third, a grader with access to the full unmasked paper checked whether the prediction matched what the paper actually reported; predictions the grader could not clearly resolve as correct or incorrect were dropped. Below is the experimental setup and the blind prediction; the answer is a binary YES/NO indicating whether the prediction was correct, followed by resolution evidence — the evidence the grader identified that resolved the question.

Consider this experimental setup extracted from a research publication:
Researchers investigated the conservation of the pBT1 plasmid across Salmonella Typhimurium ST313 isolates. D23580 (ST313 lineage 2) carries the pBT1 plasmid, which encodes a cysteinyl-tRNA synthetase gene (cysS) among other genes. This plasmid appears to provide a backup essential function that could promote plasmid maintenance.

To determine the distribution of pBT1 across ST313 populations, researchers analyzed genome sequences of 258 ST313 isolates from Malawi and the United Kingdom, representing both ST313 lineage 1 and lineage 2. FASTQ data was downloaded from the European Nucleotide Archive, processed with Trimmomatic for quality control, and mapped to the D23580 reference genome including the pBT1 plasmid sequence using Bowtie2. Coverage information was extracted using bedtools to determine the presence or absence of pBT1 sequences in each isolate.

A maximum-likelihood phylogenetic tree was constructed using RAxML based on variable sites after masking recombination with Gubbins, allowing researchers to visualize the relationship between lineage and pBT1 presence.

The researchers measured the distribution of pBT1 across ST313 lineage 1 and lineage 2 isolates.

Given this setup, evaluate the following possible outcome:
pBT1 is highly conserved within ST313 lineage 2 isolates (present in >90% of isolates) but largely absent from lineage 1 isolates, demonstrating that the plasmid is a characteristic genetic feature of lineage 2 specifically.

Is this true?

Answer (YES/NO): NO